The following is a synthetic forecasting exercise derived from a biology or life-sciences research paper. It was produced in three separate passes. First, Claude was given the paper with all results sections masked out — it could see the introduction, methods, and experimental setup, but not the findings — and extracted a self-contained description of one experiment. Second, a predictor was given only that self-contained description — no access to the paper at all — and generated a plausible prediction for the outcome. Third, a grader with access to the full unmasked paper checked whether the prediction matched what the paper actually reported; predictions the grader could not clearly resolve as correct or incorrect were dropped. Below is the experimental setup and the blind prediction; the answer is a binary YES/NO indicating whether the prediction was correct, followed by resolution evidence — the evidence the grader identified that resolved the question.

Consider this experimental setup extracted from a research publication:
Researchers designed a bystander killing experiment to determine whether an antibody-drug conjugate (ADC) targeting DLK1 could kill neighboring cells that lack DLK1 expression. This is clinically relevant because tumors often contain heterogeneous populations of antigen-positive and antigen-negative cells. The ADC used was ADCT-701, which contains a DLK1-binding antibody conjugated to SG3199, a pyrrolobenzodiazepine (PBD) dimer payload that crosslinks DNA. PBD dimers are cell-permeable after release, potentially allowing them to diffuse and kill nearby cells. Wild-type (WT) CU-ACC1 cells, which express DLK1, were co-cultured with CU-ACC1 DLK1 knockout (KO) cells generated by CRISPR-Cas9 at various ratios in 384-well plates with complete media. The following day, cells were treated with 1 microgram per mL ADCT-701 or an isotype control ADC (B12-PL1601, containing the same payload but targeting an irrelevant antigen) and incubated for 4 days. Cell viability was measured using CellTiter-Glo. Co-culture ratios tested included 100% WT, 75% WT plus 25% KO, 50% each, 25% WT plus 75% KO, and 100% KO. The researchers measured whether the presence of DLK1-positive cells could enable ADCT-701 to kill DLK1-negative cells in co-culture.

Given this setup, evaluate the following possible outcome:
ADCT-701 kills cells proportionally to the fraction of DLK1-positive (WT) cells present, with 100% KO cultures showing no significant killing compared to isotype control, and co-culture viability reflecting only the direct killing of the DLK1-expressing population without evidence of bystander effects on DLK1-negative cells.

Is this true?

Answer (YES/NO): NO